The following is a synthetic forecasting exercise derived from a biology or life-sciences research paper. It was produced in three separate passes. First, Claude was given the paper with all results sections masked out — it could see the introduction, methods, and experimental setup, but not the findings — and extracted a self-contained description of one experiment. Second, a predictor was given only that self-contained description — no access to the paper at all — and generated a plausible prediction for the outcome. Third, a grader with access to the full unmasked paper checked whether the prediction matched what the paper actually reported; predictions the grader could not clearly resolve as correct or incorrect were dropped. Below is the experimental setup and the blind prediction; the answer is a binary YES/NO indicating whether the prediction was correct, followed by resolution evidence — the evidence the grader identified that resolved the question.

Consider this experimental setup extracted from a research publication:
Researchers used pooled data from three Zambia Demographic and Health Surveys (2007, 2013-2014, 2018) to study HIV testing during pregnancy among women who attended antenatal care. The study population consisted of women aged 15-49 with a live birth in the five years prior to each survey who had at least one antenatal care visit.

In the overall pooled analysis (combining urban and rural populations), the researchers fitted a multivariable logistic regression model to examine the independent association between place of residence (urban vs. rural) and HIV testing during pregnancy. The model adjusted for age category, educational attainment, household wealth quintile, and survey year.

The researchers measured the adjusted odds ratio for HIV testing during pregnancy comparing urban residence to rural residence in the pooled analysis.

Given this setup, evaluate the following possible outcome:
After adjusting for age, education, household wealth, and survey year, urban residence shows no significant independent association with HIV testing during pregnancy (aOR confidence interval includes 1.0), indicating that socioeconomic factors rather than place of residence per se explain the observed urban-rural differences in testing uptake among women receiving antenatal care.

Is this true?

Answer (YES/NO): YES